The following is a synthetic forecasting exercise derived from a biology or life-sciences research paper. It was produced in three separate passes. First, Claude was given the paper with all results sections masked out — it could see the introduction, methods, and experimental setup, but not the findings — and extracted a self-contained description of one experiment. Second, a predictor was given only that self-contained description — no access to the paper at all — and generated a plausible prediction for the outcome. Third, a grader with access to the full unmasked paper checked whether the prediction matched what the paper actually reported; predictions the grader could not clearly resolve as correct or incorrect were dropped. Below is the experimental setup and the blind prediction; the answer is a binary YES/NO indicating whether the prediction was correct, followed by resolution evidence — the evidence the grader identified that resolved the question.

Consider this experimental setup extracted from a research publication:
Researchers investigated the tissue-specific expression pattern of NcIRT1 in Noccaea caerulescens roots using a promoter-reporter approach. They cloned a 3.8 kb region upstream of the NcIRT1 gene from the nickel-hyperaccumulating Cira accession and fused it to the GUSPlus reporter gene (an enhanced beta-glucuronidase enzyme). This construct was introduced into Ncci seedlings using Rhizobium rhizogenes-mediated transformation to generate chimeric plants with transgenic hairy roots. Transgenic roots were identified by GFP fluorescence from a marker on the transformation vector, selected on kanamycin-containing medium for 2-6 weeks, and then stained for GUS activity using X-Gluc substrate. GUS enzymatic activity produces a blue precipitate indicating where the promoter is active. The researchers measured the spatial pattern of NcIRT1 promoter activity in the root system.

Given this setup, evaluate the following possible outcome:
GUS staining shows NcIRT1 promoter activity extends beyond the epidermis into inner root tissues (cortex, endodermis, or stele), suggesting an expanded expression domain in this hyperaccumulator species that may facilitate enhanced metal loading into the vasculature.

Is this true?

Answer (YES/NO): NO